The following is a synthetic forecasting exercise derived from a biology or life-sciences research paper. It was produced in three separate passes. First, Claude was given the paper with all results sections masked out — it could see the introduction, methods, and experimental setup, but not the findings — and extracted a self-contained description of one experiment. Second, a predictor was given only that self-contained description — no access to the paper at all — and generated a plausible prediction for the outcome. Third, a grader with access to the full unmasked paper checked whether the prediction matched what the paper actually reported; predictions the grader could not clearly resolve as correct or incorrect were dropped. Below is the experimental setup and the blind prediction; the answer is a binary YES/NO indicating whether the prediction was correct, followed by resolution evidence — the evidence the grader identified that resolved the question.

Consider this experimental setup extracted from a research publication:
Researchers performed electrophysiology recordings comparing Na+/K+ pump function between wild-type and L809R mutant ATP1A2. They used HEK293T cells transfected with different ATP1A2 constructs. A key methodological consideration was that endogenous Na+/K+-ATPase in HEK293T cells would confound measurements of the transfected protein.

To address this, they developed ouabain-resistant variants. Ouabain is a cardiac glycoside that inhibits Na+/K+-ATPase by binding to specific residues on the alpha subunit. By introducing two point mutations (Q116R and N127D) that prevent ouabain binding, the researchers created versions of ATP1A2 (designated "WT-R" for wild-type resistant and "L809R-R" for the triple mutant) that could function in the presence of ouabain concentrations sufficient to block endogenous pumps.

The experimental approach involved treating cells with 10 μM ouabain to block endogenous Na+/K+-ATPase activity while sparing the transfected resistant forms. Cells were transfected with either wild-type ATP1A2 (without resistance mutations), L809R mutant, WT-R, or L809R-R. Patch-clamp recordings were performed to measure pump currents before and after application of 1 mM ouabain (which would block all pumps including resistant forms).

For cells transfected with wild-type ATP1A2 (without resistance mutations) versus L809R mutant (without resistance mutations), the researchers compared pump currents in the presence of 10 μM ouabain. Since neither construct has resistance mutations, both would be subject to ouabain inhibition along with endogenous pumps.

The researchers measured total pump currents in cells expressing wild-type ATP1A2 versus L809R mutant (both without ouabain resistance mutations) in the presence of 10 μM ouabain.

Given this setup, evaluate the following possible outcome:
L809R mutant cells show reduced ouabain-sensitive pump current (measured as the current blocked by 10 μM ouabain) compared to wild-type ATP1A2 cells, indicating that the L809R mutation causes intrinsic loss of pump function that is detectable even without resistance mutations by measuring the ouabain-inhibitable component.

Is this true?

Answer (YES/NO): YES